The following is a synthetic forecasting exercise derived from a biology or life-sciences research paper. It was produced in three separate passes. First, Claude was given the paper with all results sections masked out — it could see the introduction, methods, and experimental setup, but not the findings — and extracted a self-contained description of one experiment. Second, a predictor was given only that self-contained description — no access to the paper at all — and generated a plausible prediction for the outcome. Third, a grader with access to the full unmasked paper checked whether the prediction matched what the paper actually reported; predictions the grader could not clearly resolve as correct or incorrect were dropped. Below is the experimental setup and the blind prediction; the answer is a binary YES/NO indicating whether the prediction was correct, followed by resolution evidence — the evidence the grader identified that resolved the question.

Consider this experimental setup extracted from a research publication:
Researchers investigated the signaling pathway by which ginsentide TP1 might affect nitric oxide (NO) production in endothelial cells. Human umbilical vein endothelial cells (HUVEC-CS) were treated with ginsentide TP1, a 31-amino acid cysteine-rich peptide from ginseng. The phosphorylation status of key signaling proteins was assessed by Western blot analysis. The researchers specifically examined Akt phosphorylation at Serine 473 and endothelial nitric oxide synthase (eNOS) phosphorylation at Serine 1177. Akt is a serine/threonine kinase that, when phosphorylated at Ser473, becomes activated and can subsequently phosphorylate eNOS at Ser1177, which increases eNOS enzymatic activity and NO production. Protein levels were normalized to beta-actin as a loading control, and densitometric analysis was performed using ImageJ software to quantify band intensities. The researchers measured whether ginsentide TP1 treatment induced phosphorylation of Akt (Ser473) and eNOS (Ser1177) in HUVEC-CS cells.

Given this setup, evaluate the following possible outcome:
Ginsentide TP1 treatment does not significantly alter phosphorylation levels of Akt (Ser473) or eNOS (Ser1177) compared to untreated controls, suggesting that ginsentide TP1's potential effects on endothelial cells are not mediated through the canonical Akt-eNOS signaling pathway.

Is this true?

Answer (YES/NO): NO